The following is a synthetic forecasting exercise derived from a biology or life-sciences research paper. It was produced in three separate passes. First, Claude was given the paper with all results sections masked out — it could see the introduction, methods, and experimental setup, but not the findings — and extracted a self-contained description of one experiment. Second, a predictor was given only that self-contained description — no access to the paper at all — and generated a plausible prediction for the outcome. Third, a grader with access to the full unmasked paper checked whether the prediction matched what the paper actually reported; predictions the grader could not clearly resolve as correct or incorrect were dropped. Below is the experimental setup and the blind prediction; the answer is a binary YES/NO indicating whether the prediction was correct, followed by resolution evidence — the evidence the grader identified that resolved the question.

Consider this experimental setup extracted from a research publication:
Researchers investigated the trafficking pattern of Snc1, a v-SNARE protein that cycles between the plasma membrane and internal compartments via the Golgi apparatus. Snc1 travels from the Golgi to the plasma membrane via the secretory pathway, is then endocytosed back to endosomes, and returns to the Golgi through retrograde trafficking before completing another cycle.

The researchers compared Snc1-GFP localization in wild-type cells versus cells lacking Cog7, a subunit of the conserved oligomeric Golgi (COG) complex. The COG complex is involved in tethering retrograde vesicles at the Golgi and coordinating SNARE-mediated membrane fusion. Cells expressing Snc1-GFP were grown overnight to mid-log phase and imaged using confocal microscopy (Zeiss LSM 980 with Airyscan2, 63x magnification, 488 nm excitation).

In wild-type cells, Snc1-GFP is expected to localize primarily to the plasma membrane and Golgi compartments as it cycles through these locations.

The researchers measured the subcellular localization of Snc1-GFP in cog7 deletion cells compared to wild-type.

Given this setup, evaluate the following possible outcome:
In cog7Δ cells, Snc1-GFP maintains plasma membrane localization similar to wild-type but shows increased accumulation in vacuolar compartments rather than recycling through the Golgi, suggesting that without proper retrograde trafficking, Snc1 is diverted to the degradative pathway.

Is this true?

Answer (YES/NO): NO